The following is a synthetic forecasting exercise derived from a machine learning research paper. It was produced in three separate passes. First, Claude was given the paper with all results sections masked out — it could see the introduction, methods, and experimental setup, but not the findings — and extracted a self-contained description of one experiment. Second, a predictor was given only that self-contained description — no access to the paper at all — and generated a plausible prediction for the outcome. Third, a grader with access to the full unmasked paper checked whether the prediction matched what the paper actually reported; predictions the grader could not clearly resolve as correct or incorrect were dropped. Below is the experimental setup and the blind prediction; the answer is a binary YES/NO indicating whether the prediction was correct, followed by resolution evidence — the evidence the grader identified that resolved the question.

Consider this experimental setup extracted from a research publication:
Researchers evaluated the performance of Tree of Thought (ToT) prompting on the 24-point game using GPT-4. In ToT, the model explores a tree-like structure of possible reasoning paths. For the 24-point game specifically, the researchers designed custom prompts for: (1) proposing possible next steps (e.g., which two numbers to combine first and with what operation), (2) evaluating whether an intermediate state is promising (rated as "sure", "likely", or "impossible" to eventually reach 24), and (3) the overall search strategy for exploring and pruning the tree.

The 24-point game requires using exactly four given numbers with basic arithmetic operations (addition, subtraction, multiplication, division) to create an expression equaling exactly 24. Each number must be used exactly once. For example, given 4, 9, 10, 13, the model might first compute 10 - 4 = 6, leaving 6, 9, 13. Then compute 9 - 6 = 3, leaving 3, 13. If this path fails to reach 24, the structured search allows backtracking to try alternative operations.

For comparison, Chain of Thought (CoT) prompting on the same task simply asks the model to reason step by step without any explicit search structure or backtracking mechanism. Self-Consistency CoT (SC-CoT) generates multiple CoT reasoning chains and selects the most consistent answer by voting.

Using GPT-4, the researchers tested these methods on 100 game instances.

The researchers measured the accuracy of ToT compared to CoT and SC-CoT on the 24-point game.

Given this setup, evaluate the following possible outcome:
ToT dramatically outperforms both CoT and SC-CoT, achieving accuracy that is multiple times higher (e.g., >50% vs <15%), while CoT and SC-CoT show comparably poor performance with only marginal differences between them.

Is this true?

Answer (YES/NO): YES